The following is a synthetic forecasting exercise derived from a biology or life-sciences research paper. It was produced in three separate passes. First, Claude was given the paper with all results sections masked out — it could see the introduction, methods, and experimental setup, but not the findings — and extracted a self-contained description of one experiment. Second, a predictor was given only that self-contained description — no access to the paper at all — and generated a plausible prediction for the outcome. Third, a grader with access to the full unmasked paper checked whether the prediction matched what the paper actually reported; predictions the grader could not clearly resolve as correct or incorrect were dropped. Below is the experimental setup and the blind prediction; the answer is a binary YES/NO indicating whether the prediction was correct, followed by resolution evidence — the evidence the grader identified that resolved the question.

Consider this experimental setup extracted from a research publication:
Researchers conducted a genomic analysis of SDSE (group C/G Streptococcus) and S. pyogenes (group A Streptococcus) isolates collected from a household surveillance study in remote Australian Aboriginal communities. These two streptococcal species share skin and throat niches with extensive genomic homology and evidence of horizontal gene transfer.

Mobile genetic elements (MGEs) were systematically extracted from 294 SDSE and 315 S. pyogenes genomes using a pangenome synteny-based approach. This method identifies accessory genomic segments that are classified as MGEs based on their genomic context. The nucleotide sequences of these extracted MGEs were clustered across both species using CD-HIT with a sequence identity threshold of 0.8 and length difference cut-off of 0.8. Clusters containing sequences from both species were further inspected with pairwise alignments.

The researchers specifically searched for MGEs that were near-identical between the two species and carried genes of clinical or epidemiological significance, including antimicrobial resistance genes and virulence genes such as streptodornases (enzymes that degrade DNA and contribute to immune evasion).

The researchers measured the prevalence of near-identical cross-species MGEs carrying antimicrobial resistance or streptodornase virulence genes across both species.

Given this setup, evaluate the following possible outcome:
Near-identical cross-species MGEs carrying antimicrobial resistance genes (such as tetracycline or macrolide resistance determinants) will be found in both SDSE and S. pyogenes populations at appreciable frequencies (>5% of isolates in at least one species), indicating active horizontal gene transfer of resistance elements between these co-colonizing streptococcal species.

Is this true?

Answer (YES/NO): YES